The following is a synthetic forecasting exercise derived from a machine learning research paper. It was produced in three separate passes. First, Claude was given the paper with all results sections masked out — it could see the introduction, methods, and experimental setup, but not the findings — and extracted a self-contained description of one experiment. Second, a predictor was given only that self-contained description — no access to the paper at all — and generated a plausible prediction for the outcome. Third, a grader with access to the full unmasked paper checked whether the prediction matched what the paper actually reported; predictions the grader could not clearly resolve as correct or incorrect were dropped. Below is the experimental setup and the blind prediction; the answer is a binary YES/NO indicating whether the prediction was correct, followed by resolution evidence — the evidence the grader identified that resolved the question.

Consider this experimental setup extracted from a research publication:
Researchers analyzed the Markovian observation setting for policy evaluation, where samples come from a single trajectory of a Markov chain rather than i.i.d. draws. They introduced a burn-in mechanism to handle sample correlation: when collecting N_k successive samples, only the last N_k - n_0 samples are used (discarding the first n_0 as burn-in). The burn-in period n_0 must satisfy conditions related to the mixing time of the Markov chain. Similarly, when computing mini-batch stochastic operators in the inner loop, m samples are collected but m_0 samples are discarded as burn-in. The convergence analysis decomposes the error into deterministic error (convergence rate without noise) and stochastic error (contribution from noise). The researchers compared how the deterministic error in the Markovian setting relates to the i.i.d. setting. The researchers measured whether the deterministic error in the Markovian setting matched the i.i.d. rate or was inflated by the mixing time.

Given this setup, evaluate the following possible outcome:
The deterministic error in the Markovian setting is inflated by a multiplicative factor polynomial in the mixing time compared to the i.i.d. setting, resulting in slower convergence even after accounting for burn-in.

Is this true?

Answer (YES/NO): YES